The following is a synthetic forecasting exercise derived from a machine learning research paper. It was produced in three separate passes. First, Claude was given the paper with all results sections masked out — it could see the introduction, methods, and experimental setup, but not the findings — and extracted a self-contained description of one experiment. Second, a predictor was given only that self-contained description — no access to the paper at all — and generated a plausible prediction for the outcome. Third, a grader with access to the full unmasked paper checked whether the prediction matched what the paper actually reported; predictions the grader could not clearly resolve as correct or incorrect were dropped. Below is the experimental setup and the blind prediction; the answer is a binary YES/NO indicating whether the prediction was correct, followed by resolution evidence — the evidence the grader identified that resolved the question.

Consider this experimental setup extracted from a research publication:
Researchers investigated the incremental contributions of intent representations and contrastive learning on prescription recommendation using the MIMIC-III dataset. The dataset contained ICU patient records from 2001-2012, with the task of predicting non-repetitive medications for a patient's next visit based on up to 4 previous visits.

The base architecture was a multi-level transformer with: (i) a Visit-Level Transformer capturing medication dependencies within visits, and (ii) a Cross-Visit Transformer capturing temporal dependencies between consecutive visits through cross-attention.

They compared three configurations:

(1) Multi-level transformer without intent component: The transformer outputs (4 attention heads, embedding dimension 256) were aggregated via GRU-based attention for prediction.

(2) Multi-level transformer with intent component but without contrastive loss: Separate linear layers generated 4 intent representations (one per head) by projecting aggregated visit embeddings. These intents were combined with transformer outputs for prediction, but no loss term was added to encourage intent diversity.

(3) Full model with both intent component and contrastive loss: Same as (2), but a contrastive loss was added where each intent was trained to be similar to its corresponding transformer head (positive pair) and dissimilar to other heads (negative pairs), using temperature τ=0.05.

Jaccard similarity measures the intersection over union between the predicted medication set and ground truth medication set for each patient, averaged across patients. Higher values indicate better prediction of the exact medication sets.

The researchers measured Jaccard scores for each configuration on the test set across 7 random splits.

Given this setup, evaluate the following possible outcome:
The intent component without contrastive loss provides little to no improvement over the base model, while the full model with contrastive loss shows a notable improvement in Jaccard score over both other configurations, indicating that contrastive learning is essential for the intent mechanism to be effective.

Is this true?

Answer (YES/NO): NO